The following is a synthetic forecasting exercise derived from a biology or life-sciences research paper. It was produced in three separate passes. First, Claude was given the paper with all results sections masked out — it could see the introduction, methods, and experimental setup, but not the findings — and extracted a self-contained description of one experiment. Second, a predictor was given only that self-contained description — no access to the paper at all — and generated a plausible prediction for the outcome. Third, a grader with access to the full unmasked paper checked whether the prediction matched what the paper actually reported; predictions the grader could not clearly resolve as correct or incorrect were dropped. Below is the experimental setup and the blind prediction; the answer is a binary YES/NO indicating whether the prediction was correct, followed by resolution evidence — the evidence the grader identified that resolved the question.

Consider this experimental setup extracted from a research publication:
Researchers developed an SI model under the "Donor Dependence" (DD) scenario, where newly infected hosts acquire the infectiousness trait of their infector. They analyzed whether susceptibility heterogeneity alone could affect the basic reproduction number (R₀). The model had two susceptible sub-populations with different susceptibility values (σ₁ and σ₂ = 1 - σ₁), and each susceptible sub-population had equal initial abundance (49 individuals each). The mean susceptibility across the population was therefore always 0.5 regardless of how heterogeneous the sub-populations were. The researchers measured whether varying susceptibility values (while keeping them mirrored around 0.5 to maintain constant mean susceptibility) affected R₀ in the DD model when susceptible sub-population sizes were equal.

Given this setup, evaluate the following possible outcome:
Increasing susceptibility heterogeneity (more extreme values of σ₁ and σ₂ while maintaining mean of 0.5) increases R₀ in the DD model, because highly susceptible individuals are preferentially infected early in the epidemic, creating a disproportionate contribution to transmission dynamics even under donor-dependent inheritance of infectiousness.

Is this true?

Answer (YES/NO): NO